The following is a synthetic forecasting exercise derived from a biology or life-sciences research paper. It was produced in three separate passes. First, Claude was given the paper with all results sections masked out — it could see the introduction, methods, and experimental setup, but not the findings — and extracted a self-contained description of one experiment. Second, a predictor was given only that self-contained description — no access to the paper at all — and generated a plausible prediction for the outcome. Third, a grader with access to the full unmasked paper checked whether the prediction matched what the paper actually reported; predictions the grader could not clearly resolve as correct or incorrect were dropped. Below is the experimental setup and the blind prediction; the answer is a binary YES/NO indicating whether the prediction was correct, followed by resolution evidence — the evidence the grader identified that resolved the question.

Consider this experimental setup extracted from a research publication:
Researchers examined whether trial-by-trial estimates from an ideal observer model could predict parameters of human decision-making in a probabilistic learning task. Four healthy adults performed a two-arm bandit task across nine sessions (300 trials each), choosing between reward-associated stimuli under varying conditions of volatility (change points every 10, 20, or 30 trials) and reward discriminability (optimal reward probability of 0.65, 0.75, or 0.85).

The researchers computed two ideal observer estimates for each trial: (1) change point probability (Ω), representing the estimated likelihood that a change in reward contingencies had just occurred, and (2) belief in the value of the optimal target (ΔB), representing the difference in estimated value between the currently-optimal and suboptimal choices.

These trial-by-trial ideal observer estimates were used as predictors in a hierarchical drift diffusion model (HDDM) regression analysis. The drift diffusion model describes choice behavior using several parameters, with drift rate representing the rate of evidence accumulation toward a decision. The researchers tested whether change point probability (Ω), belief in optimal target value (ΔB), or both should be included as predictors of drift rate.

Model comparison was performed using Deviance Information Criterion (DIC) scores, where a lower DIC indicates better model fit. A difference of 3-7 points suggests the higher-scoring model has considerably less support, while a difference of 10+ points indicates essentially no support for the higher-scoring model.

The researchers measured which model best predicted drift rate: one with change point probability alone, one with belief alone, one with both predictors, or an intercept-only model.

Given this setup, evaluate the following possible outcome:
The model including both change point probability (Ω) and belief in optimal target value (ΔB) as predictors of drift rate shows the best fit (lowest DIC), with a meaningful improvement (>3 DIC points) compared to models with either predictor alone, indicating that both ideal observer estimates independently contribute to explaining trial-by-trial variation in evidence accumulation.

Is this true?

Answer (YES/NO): NO